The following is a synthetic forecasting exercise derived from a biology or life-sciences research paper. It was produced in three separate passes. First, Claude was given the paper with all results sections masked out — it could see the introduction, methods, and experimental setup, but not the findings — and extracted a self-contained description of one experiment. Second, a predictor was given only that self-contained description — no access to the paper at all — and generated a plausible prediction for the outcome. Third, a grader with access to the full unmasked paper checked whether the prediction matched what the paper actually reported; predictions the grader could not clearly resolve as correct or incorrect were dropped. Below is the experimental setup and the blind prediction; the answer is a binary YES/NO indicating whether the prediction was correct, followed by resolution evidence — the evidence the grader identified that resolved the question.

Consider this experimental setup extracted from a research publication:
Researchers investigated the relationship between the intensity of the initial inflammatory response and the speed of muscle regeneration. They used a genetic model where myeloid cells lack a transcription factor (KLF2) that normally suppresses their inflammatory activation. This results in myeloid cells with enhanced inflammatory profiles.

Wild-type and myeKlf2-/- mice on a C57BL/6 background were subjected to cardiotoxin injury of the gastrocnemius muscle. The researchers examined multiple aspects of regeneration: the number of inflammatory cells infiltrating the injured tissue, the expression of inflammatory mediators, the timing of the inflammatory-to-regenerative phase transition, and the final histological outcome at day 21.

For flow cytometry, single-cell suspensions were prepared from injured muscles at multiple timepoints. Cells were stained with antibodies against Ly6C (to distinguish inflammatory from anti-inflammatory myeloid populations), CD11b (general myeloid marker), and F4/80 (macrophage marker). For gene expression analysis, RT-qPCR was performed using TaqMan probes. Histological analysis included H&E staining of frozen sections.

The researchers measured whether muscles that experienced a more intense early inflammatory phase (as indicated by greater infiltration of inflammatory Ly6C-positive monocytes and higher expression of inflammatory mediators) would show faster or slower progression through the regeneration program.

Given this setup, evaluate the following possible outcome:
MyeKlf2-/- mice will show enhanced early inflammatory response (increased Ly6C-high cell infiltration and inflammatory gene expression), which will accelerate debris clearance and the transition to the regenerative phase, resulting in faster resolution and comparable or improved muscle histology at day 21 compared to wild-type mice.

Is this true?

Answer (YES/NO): YES